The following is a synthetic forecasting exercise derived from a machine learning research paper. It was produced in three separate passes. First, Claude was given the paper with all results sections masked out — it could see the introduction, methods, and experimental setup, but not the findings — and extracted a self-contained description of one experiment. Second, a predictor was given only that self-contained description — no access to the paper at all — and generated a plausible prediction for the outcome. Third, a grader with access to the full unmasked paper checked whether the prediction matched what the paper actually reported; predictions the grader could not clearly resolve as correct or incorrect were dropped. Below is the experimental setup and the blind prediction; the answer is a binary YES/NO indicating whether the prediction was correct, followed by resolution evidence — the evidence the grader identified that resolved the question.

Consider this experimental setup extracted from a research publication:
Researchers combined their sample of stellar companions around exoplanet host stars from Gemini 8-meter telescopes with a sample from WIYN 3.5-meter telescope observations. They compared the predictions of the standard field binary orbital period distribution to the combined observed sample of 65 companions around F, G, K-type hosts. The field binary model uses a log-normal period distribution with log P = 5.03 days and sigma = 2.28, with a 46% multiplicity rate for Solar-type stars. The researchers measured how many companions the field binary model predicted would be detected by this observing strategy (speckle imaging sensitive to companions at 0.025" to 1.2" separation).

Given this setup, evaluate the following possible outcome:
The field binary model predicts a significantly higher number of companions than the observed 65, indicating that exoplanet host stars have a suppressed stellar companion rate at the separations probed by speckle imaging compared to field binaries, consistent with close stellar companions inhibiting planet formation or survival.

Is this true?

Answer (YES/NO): NO